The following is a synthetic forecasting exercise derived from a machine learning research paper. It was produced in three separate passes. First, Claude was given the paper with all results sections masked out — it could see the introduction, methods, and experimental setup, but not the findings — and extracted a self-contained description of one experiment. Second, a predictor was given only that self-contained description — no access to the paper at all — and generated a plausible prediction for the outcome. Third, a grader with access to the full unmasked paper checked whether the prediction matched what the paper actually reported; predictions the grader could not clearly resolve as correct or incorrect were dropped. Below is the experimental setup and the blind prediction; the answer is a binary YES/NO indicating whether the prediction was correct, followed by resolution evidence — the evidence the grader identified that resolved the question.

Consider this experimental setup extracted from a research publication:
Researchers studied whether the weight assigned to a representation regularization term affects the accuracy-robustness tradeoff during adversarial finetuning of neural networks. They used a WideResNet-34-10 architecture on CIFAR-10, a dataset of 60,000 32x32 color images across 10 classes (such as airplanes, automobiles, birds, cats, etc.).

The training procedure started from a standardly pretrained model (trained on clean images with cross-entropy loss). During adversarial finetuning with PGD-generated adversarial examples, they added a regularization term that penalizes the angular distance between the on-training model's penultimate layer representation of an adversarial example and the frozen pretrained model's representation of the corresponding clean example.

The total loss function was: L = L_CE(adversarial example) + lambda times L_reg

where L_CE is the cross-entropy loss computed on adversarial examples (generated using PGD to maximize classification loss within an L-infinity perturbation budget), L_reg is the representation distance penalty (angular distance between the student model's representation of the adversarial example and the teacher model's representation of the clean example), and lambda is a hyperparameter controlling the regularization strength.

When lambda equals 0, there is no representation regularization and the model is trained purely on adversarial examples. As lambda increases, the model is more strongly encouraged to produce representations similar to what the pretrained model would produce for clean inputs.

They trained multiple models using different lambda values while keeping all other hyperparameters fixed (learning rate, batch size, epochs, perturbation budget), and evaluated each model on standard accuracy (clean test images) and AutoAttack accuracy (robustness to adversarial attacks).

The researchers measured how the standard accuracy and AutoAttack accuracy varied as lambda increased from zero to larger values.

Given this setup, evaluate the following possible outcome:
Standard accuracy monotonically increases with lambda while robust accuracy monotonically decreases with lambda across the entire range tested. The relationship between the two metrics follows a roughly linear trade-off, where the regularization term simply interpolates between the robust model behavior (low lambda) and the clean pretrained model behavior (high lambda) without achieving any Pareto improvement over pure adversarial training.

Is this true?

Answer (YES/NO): NO